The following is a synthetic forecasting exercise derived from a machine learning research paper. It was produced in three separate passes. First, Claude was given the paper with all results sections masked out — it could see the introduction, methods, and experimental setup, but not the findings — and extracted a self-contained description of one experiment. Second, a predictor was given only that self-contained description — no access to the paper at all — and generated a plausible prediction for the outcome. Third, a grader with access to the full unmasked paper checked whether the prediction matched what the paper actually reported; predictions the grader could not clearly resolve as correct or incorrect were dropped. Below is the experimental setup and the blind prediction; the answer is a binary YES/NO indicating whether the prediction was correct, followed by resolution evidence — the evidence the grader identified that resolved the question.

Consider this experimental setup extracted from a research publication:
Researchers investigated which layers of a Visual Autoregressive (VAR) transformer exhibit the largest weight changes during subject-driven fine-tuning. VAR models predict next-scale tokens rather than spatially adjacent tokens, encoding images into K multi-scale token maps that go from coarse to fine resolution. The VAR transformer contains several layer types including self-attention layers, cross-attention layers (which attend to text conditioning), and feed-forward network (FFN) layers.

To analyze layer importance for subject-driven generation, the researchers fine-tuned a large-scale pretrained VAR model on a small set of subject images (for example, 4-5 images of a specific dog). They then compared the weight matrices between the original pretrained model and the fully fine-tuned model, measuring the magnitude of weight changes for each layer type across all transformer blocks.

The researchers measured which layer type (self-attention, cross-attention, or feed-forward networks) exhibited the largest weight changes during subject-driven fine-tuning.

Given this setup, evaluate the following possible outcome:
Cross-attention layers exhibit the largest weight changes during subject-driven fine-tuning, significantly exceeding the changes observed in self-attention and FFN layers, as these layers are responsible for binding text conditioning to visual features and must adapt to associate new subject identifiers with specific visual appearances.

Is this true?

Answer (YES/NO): NO